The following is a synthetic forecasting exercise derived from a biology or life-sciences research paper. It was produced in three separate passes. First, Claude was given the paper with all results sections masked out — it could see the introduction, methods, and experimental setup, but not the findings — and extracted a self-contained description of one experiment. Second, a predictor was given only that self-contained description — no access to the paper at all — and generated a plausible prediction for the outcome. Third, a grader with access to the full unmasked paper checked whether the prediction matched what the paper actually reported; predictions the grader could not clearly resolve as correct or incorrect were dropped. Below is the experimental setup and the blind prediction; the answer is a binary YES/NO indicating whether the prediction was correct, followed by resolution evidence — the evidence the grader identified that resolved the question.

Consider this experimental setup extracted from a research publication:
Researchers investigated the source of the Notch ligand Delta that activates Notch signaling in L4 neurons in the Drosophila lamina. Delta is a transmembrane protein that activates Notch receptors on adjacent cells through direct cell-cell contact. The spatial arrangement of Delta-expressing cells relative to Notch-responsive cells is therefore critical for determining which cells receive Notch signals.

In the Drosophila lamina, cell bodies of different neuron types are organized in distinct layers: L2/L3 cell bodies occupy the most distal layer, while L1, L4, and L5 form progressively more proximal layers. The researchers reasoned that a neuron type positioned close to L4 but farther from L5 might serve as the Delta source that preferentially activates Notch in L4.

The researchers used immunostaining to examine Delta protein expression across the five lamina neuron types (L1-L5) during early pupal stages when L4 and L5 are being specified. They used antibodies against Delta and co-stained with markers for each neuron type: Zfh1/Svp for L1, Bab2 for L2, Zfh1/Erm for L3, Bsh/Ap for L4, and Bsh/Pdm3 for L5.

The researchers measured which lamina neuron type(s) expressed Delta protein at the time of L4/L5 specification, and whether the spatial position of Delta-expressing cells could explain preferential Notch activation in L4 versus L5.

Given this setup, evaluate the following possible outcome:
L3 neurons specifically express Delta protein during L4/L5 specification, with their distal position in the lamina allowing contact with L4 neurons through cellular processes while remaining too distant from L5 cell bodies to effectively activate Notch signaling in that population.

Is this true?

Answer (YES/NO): NO